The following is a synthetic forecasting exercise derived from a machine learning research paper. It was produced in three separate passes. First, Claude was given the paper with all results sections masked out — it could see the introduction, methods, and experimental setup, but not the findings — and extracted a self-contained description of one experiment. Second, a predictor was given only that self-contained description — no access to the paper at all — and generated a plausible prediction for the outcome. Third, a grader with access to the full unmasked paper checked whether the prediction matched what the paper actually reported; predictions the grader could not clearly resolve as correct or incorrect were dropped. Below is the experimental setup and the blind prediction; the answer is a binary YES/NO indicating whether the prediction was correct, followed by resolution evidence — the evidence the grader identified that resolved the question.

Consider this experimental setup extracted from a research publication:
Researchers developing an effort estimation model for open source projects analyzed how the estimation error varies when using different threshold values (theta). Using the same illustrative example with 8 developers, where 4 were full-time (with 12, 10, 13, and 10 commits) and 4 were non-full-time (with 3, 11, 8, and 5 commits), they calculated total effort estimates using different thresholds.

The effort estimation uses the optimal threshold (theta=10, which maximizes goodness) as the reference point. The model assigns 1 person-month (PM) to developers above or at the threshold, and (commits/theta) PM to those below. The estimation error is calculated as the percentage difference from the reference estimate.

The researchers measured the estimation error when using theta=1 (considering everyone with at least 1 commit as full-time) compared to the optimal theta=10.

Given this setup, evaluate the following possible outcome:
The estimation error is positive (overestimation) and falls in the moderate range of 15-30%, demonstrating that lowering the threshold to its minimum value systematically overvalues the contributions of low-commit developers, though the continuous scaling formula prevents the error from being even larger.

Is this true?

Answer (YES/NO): YES